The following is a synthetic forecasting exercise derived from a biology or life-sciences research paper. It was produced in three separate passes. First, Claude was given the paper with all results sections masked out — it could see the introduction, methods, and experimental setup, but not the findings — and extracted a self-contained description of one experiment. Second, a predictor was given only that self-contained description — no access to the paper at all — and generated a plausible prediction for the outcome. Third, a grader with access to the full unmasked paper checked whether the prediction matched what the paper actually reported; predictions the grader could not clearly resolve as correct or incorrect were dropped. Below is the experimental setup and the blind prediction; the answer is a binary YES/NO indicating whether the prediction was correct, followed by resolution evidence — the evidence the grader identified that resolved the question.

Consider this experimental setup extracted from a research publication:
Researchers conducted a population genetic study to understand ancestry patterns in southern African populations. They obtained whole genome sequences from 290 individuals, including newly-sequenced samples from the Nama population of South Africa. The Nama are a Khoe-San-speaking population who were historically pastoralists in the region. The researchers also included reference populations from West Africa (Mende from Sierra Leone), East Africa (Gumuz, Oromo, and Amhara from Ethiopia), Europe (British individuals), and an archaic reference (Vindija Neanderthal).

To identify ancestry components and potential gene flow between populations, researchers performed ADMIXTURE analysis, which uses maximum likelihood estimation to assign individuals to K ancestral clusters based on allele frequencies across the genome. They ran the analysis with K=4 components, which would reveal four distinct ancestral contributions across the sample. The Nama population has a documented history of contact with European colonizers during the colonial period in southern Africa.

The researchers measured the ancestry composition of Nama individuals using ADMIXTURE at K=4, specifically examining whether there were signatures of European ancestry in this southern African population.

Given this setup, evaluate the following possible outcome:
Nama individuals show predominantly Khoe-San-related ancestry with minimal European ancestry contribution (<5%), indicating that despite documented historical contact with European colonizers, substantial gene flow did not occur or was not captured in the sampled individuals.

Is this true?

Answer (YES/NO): NO